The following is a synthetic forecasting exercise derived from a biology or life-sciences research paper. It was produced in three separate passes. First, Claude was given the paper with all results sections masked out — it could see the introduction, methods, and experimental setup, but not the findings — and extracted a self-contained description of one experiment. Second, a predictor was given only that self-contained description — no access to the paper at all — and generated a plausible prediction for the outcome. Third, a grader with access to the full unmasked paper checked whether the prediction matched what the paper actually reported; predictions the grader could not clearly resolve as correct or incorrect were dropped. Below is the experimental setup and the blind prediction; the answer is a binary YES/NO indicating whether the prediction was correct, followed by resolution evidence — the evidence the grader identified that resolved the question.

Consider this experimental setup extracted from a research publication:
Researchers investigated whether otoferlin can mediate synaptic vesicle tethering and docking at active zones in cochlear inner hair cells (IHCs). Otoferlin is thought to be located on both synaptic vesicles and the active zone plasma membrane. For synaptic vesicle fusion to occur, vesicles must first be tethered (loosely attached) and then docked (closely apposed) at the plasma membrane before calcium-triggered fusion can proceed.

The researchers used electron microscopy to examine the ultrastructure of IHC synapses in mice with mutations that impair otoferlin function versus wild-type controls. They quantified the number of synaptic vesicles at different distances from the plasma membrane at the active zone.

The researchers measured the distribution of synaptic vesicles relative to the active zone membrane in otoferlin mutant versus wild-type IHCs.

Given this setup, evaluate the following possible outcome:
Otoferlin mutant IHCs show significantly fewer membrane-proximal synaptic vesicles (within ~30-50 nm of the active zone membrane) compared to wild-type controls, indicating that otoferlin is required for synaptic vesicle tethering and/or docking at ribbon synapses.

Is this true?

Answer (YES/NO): NO